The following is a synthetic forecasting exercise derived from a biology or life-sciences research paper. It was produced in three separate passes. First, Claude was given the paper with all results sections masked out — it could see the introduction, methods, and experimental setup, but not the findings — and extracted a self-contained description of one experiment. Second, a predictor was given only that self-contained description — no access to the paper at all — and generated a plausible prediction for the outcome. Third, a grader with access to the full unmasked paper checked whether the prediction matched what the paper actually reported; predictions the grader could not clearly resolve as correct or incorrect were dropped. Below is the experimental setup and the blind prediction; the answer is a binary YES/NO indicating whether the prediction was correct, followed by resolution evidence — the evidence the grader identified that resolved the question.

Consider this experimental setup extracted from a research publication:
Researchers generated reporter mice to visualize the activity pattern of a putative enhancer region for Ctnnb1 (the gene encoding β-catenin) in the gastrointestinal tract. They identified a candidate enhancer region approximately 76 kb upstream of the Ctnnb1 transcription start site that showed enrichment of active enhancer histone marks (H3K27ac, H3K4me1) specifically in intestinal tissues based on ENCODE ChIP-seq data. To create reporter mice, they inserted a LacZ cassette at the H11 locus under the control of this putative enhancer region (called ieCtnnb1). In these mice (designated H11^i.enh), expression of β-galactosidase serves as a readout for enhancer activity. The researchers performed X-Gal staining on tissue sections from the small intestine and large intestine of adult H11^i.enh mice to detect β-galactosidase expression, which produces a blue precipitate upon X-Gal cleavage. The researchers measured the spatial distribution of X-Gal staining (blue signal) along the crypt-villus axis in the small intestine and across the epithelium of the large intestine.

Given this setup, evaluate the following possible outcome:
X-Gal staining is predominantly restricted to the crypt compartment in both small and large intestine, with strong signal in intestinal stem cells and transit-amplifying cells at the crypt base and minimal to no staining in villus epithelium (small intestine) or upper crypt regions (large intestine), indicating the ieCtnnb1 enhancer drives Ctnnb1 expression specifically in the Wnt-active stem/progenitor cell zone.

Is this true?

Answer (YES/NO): NO